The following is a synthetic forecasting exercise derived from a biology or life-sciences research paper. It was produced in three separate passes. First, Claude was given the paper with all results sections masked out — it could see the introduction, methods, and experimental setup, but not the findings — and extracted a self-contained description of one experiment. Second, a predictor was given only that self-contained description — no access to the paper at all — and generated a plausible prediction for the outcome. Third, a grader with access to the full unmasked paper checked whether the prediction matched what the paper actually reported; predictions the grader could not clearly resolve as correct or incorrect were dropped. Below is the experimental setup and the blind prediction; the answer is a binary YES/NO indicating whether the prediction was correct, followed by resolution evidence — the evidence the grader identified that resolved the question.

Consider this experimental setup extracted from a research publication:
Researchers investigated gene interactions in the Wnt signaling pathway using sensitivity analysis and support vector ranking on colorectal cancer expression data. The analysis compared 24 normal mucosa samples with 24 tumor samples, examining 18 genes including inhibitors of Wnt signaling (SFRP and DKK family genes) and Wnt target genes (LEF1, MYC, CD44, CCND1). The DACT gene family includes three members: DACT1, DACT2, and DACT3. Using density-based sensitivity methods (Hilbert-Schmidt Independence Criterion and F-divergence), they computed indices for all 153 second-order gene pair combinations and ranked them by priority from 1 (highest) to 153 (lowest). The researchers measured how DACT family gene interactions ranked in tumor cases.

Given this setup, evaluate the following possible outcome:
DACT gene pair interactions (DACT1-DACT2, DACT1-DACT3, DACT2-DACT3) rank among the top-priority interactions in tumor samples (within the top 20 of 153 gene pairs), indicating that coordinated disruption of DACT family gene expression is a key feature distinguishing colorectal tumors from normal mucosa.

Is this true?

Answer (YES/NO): NO